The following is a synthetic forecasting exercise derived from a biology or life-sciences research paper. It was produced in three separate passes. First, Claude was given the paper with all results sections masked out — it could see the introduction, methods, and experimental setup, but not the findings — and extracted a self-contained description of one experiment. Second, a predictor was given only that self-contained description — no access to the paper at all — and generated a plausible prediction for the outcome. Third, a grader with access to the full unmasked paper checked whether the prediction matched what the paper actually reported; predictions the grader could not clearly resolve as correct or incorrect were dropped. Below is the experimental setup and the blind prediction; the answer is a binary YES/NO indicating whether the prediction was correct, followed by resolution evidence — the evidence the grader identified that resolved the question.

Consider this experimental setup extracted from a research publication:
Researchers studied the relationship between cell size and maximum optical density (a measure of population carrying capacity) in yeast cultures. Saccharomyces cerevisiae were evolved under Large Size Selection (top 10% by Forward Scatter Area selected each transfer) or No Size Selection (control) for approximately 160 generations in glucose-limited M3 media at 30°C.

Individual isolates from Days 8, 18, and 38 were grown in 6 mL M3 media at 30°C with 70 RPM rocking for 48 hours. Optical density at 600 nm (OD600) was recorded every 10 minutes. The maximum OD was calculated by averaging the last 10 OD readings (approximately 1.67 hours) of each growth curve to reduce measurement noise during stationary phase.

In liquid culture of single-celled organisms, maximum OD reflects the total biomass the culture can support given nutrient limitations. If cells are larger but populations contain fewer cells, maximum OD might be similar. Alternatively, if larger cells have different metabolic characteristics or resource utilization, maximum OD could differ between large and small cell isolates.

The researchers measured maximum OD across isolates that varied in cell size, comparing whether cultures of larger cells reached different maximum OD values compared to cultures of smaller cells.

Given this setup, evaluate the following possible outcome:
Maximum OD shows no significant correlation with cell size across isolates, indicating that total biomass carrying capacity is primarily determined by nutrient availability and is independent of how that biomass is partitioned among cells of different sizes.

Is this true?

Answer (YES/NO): NO